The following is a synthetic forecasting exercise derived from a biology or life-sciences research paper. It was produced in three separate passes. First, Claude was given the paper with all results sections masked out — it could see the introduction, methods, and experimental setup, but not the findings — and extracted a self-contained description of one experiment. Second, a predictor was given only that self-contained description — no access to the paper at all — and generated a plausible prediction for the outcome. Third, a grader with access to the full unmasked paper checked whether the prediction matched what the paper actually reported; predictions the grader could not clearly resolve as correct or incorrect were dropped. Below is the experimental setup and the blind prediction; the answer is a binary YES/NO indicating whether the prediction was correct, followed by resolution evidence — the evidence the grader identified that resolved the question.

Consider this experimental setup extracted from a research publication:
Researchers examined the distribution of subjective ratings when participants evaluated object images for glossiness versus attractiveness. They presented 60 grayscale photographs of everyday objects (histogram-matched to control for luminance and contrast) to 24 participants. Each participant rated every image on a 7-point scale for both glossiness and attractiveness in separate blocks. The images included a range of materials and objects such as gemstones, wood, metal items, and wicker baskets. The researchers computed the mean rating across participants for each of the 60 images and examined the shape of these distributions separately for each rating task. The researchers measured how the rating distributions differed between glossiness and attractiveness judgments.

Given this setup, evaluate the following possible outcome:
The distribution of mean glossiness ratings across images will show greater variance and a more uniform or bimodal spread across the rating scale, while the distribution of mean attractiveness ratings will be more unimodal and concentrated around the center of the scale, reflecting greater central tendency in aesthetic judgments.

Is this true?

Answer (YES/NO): YES